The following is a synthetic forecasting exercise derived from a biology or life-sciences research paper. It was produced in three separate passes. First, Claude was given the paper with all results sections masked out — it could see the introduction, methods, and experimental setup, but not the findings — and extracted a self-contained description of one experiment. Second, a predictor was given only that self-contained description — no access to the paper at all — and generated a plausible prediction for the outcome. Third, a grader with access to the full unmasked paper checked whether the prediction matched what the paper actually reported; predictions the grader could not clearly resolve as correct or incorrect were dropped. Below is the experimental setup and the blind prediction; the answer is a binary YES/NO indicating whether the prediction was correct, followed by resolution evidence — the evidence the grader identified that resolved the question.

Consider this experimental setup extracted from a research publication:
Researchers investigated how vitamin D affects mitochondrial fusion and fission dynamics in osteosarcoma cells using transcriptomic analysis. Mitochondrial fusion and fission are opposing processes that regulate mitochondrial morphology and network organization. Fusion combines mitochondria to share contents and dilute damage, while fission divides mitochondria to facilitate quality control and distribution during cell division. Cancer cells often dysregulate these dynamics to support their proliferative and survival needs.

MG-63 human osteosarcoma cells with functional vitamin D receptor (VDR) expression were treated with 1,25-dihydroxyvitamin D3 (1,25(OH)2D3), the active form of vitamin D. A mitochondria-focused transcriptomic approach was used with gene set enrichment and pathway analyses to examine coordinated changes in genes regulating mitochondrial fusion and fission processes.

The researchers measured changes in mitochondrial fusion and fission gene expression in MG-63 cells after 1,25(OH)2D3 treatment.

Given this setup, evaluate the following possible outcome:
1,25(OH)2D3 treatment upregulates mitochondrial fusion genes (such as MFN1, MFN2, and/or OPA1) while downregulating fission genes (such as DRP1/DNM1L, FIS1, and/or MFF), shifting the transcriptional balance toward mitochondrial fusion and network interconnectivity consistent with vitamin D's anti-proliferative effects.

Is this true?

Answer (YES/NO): NO